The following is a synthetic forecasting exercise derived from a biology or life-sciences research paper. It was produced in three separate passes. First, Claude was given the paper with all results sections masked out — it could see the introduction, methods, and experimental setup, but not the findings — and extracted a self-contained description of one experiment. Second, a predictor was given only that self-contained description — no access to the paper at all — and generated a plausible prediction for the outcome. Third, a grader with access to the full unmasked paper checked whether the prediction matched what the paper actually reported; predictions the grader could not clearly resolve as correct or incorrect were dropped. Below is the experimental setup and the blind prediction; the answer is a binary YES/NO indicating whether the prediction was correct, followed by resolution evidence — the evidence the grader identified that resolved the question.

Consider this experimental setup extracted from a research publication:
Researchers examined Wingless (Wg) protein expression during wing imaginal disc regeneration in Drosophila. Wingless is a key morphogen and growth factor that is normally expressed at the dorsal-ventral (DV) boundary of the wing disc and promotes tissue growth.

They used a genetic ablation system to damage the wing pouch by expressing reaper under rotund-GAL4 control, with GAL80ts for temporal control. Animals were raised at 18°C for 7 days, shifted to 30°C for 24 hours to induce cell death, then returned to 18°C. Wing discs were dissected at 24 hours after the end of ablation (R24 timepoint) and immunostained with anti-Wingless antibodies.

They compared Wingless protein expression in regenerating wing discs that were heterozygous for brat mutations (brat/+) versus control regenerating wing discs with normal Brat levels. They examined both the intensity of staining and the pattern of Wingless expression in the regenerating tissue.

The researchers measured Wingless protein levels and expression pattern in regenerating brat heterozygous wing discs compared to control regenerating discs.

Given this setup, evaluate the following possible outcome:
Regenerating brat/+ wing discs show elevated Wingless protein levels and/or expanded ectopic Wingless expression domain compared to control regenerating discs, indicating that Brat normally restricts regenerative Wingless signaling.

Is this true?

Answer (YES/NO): NO